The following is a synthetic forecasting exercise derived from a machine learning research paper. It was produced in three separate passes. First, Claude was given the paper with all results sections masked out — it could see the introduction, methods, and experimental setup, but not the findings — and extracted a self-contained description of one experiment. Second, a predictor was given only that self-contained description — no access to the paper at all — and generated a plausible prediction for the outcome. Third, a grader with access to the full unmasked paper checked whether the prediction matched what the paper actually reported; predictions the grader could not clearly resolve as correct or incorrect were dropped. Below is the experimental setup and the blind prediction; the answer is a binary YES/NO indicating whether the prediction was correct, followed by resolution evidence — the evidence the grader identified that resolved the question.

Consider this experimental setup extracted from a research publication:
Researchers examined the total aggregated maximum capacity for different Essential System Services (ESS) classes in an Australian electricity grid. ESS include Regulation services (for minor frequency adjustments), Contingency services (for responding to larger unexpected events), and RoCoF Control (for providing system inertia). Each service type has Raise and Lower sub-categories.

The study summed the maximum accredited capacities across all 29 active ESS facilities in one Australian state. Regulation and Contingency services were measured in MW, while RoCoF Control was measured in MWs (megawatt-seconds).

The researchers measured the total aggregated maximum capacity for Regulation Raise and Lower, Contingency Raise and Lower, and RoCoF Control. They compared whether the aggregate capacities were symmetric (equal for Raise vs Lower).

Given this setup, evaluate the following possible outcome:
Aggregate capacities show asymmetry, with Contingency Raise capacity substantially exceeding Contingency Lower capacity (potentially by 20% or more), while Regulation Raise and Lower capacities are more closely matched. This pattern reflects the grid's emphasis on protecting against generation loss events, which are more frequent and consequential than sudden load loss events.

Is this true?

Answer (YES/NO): NO